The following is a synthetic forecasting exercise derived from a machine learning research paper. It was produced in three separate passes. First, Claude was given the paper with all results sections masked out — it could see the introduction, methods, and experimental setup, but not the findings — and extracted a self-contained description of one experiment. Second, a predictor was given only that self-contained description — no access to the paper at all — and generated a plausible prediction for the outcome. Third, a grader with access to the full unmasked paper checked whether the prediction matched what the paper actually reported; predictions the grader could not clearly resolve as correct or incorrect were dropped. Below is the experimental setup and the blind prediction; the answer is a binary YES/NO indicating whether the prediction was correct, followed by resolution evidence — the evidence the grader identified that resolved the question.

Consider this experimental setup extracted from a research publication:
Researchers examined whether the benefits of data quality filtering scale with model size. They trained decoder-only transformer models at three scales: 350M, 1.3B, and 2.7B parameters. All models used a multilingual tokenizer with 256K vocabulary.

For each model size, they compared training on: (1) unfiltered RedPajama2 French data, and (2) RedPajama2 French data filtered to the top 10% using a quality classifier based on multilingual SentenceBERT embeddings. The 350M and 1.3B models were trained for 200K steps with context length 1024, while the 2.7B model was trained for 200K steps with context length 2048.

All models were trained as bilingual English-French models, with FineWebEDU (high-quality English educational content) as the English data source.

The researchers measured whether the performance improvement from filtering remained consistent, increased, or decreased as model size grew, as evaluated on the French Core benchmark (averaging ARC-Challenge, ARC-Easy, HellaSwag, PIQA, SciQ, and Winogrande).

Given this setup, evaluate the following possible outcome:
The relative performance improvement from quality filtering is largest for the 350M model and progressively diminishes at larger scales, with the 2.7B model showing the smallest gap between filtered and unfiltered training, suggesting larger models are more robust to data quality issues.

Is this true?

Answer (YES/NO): NO